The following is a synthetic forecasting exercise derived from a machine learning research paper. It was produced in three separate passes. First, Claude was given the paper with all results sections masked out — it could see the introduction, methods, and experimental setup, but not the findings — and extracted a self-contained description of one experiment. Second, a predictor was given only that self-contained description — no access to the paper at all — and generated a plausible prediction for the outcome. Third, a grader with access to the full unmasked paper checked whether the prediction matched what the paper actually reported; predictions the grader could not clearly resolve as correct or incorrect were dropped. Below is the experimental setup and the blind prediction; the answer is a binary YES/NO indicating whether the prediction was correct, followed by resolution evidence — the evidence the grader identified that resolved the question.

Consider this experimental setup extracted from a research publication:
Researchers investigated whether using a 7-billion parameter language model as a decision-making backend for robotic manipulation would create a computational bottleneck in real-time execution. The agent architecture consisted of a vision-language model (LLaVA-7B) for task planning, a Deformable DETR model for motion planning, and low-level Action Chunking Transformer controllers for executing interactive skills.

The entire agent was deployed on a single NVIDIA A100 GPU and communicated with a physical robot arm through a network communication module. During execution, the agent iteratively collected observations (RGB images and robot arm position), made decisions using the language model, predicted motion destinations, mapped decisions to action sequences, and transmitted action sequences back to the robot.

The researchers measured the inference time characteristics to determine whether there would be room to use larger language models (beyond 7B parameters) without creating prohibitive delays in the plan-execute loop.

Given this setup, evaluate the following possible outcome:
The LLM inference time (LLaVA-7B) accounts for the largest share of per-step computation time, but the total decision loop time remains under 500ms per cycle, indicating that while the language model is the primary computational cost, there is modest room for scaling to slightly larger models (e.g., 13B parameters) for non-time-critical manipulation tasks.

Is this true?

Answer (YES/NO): NO